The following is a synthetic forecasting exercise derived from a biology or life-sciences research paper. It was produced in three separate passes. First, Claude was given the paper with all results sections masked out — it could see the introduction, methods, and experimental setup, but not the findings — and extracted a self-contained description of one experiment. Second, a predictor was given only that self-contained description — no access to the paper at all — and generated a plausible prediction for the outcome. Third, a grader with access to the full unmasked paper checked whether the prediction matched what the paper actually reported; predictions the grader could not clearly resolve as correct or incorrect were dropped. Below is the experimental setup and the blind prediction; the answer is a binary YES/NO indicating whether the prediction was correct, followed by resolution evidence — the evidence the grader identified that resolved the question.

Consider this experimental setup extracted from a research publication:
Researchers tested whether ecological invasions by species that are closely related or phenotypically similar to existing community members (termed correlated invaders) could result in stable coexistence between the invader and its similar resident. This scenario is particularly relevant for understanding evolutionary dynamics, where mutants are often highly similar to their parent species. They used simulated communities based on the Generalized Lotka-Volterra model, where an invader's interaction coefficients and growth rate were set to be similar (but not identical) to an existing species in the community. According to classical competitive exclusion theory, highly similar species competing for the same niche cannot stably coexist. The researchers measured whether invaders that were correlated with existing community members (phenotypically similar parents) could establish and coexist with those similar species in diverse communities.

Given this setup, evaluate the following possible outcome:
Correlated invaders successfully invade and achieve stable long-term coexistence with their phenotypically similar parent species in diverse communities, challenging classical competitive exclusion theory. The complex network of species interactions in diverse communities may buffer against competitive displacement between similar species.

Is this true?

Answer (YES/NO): YES